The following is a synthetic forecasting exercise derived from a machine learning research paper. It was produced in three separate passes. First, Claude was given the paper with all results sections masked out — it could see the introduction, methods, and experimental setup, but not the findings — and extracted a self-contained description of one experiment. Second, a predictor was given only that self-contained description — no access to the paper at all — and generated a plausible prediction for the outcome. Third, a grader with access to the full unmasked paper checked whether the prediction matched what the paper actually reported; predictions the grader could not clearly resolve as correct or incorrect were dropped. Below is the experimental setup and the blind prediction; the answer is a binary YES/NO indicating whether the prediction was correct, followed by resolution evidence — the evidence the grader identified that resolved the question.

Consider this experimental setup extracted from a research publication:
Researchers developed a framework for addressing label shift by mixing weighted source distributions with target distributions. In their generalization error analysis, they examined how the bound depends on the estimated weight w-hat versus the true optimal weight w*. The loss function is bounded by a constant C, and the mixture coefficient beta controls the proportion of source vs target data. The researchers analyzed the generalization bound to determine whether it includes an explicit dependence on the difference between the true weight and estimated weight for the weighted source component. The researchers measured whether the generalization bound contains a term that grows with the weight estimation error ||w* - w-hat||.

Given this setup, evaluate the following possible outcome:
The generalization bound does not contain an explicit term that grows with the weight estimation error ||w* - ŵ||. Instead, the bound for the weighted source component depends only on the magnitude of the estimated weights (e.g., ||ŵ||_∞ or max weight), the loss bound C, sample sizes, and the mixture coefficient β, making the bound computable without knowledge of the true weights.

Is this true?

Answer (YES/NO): NO